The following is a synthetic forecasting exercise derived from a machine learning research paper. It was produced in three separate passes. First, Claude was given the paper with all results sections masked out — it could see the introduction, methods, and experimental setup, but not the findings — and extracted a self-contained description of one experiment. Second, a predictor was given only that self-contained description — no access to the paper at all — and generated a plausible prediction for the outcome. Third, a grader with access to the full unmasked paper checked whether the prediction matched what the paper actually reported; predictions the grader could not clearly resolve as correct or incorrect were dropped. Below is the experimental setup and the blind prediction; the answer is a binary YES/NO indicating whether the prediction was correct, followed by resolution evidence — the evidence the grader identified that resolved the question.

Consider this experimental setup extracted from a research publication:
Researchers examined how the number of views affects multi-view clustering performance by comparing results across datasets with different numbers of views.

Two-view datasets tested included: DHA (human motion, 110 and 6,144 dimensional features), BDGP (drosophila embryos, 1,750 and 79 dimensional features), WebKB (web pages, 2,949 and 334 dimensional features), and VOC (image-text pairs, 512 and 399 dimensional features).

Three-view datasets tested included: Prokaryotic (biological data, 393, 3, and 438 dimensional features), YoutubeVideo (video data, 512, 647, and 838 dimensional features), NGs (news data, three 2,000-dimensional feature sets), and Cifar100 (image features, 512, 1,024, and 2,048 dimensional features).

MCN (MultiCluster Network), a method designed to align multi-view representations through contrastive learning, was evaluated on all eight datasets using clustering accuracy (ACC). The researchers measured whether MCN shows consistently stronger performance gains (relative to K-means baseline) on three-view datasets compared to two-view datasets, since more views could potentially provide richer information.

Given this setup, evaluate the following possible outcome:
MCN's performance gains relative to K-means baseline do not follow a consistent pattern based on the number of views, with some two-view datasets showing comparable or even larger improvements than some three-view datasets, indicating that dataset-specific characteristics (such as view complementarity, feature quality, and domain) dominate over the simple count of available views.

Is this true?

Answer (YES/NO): YES